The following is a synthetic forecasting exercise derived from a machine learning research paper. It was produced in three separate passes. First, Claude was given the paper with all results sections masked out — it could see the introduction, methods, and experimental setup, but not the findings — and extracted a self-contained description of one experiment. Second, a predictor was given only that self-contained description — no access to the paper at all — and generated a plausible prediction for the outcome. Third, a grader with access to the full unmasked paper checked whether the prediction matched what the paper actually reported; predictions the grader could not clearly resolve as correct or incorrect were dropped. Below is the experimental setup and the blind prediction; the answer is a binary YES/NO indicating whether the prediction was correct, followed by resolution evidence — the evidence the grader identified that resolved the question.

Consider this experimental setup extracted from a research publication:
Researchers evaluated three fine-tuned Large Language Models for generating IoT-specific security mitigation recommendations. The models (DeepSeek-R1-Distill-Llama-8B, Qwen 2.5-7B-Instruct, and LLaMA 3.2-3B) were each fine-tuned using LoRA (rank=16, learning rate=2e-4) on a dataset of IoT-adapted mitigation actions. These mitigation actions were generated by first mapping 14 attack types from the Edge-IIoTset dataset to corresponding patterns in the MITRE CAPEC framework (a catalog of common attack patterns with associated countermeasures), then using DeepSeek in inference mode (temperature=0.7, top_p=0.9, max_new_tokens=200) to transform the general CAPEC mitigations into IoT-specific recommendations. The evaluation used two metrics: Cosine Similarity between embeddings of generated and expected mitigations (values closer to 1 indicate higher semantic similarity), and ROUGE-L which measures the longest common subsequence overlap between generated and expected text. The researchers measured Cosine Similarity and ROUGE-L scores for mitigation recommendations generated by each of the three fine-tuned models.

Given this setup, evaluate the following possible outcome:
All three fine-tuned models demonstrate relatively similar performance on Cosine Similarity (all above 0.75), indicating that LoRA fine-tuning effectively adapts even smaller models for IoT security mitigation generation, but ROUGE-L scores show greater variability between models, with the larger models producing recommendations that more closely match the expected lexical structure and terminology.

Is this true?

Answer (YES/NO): NO